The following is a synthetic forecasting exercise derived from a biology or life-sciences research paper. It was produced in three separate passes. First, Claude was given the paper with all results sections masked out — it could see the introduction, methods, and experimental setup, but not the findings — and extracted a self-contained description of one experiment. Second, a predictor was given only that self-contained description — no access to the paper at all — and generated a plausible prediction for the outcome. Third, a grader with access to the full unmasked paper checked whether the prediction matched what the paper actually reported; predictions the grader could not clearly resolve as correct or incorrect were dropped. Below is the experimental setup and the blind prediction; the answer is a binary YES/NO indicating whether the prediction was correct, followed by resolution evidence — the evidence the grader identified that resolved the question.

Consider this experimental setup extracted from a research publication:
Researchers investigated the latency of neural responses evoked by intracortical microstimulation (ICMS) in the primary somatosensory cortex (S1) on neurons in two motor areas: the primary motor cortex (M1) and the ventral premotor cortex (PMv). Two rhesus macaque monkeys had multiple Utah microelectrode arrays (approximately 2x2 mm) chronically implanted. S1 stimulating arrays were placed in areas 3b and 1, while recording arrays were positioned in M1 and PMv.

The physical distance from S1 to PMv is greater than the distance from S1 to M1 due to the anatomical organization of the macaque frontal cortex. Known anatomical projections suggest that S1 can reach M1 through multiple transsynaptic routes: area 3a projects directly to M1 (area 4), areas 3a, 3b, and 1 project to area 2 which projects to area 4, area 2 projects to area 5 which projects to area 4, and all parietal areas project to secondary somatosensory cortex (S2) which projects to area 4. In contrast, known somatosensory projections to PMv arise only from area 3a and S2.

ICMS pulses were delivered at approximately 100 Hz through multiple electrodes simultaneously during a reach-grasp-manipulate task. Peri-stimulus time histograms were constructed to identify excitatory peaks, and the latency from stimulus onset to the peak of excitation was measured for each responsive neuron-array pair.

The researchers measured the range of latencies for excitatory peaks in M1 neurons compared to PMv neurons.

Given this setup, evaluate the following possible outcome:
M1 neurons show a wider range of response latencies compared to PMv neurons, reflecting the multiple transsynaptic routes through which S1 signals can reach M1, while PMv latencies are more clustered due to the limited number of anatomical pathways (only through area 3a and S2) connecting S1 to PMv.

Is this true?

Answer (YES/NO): YES